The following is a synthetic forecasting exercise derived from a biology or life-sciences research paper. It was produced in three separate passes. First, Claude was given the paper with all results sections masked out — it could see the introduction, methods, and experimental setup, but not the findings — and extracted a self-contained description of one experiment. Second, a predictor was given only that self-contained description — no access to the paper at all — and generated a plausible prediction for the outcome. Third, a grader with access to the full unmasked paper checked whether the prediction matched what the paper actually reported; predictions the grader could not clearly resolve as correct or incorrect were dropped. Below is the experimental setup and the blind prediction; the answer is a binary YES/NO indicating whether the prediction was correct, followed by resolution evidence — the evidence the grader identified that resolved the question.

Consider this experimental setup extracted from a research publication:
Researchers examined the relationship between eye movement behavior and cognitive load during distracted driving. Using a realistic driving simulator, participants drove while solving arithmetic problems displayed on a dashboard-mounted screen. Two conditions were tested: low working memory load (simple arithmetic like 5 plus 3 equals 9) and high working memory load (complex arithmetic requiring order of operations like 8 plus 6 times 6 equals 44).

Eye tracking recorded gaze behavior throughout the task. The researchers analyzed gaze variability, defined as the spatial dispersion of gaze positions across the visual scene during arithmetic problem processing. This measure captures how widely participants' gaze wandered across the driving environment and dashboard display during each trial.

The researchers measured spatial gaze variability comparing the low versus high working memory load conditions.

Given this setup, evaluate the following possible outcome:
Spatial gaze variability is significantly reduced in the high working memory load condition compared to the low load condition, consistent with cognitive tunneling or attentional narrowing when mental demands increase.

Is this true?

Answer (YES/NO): YES